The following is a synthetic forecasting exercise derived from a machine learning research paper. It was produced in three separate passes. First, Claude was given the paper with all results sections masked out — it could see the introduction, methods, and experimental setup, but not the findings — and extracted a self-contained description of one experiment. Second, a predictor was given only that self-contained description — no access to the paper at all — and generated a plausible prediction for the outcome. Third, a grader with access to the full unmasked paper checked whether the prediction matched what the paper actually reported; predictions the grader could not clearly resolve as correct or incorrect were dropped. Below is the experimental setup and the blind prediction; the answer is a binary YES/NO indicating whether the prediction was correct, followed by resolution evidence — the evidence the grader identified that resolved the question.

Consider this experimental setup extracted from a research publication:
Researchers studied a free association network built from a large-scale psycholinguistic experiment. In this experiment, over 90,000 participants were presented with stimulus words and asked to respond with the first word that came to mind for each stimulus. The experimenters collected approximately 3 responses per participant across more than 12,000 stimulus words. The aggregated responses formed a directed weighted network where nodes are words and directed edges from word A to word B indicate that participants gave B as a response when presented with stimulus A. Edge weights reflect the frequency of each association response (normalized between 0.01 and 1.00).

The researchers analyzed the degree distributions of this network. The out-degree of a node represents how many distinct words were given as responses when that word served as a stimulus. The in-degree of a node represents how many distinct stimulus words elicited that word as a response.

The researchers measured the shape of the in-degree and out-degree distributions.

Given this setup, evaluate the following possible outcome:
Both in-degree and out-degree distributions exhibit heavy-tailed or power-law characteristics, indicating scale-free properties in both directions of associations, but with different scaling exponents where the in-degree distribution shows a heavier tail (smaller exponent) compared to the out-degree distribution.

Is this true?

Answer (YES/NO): NO